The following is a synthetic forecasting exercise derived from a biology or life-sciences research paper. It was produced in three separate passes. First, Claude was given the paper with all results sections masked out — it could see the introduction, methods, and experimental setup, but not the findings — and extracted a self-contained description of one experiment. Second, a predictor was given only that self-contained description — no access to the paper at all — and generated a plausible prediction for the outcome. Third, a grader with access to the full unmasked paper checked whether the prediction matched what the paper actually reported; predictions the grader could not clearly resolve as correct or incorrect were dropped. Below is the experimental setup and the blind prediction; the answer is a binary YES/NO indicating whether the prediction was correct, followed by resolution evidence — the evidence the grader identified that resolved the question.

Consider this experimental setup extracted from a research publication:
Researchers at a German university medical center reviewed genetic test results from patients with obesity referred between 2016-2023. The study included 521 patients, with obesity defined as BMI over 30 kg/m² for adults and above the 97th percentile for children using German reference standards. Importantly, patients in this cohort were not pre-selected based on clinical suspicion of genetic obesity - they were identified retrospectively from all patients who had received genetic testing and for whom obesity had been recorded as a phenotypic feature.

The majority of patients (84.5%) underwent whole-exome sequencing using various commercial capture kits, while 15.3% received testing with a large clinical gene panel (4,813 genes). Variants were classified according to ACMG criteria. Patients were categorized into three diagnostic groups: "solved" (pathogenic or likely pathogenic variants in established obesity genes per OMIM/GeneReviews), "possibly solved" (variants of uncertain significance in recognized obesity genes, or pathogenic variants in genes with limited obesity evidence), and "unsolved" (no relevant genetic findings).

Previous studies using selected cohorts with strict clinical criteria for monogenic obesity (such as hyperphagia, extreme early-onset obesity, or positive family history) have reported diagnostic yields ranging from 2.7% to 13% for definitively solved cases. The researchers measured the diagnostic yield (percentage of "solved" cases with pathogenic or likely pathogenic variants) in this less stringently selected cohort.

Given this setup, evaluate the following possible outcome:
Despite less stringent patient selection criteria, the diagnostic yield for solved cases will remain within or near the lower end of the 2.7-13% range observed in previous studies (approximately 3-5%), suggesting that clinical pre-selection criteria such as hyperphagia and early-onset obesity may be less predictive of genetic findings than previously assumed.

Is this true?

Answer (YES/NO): NO